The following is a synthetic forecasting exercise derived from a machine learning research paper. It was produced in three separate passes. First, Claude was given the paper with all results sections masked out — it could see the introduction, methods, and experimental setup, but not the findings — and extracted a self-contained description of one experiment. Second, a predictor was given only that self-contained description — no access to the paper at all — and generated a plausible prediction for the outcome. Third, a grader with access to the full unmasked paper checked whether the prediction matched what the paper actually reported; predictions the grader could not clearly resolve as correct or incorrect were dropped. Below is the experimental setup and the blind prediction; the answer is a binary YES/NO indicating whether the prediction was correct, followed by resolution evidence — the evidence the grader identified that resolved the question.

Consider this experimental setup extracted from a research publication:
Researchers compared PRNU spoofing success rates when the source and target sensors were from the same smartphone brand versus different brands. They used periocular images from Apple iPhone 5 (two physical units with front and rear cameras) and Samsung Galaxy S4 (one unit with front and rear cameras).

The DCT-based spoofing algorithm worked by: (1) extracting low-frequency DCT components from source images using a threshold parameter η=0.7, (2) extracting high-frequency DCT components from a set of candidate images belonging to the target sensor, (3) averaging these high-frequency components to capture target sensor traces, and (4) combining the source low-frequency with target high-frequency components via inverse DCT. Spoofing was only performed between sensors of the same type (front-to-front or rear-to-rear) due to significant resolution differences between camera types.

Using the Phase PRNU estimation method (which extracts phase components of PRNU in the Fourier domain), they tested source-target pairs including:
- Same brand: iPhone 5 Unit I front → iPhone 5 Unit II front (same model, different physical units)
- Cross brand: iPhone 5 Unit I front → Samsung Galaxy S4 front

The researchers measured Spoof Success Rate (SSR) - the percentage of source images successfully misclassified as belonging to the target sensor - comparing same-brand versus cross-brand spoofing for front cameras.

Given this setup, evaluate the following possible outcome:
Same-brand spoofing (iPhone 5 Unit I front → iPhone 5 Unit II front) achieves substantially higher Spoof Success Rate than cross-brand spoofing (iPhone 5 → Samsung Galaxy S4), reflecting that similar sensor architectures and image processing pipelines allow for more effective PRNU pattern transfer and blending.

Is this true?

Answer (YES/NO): NO